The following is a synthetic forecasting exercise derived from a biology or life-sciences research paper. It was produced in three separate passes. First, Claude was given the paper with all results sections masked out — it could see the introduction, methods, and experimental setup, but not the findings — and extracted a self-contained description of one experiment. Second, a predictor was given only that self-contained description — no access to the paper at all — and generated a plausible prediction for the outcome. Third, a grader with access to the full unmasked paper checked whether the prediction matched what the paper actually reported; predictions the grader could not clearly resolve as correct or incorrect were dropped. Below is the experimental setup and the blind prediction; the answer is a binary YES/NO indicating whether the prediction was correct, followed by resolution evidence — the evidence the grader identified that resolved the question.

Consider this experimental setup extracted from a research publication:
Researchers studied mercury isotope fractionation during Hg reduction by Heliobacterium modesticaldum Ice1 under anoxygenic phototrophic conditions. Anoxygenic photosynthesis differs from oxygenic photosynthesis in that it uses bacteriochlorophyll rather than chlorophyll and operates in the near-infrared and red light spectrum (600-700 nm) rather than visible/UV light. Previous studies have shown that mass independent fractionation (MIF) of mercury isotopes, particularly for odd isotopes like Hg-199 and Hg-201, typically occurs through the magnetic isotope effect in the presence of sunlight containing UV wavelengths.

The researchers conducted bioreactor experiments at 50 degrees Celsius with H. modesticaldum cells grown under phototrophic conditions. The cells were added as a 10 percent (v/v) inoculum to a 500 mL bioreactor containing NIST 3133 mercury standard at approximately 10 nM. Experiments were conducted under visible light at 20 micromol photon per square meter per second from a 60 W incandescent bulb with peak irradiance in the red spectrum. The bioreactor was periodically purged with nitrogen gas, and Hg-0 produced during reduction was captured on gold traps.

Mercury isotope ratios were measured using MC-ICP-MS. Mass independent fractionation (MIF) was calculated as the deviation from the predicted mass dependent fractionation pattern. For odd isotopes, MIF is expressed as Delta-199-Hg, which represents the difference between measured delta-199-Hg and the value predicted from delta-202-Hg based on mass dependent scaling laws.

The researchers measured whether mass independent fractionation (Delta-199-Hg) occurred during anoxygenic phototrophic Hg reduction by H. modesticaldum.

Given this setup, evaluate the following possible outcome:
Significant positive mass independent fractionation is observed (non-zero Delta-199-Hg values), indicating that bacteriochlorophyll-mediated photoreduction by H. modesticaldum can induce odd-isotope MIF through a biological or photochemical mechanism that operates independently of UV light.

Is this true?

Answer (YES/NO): NO